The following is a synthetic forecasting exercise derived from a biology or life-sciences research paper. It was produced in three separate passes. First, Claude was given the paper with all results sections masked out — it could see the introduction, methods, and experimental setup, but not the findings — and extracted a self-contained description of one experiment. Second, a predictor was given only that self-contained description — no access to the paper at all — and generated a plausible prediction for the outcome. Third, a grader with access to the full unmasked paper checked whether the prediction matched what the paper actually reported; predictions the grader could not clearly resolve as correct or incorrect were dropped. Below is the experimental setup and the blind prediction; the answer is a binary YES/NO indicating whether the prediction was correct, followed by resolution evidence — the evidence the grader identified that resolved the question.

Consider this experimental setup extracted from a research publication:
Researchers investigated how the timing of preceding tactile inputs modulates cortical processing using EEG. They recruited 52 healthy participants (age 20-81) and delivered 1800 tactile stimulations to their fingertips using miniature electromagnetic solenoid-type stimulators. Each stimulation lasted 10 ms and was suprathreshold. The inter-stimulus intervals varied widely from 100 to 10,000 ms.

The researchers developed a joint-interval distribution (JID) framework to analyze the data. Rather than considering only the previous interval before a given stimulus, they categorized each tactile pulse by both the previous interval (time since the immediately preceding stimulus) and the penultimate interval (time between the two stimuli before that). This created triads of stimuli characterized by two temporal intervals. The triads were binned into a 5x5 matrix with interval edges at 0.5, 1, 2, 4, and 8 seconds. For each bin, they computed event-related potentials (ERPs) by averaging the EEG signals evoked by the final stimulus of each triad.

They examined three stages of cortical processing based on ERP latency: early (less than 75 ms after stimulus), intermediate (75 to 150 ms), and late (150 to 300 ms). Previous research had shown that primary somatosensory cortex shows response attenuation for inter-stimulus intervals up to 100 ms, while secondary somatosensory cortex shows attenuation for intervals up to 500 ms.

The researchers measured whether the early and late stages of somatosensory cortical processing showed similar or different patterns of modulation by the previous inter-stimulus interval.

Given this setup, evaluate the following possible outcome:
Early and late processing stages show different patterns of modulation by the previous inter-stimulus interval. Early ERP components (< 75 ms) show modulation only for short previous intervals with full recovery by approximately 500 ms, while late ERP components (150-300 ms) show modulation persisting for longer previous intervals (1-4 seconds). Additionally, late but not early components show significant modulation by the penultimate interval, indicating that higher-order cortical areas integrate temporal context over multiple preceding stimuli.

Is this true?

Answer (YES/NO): NO